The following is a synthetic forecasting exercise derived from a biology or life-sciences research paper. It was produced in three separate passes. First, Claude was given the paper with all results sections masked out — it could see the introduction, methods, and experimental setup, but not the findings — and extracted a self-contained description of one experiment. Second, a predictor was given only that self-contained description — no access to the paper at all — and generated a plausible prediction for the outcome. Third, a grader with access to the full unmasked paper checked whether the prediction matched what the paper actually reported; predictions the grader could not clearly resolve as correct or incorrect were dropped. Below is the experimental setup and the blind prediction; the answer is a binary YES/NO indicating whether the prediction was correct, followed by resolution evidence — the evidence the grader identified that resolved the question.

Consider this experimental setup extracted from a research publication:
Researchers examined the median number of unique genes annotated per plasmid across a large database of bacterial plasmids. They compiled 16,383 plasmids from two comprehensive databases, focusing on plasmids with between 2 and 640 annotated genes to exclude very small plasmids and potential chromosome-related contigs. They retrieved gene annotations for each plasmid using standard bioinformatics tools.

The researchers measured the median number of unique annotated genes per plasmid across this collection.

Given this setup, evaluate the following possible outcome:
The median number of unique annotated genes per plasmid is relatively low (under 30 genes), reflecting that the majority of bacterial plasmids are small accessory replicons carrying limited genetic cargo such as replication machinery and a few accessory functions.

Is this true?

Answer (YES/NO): YES